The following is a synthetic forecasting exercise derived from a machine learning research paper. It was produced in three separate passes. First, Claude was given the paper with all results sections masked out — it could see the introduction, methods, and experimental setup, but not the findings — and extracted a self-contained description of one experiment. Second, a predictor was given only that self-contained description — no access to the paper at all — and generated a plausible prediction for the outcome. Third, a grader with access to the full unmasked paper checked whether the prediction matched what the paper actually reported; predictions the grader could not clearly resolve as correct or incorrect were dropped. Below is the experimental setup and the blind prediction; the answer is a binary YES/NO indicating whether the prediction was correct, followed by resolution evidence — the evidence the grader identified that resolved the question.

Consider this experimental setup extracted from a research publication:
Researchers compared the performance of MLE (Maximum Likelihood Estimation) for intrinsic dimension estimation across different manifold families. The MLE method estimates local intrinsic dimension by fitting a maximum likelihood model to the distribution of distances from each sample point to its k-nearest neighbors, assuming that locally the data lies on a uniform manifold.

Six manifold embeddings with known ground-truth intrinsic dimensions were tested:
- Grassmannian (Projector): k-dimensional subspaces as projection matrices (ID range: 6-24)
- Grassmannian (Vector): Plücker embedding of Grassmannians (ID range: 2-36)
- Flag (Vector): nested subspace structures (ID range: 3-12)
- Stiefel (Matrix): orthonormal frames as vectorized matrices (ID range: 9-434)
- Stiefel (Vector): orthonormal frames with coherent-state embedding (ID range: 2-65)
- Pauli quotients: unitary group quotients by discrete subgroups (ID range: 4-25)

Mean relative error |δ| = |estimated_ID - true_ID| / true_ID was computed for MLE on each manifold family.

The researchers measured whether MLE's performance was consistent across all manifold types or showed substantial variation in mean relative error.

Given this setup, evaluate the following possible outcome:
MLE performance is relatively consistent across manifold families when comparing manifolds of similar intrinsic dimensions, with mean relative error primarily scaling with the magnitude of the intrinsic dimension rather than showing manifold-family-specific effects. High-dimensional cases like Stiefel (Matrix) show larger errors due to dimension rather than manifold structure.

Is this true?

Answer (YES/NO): NO